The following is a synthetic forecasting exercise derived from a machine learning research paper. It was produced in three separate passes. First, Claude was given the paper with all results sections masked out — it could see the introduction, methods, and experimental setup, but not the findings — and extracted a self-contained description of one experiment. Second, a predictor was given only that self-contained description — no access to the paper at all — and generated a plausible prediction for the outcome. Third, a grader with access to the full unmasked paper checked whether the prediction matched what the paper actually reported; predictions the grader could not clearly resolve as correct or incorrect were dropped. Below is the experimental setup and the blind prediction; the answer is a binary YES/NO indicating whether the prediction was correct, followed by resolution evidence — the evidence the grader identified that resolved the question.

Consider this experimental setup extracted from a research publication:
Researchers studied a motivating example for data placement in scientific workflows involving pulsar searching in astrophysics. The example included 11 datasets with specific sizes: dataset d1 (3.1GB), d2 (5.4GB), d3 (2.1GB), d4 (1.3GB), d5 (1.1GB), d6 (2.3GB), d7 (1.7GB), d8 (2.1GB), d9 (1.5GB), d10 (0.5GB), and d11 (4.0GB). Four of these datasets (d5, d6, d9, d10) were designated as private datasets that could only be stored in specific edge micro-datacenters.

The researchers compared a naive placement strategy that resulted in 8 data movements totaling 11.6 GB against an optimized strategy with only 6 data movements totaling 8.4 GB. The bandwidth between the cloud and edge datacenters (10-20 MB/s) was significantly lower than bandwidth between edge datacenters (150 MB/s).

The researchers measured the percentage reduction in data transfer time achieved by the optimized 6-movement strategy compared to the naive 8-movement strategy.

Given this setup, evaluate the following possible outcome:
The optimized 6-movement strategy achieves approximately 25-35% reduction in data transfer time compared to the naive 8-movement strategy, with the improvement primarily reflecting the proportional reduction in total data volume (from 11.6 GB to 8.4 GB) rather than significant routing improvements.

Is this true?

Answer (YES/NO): NO